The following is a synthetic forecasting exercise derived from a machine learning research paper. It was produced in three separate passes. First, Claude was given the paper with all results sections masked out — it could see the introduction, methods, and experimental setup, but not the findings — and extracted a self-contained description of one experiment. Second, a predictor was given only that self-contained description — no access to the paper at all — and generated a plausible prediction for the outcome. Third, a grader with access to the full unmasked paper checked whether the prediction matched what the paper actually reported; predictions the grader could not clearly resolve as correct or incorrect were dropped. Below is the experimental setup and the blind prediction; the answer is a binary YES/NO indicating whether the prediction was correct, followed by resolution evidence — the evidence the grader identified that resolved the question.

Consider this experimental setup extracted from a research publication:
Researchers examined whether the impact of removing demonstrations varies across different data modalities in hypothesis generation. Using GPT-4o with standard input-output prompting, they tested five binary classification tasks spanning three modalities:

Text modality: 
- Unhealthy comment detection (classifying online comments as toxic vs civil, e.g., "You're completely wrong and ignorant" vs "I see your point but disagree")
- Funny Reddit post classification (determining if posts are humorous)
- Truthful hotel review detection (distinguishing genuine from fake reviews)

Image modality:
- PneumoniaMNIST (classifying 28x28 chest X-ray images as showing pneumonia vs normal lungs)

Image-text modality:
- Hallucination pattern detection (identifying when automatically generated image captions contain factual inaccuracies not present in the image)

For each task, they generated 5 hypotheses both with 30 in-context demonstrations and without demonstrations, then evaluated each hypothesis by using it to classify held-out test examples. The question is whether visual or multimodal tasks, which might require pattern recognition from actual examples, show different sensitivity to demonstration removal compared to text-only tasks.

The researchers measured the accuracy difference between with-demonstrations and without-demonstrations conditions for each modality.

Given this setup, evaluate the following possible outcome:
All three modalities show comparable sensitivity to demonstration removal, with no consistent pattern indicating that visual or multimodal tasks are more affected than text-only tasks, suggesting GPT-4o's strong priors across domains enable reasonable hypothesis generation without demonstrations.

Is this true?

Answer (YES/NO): YES